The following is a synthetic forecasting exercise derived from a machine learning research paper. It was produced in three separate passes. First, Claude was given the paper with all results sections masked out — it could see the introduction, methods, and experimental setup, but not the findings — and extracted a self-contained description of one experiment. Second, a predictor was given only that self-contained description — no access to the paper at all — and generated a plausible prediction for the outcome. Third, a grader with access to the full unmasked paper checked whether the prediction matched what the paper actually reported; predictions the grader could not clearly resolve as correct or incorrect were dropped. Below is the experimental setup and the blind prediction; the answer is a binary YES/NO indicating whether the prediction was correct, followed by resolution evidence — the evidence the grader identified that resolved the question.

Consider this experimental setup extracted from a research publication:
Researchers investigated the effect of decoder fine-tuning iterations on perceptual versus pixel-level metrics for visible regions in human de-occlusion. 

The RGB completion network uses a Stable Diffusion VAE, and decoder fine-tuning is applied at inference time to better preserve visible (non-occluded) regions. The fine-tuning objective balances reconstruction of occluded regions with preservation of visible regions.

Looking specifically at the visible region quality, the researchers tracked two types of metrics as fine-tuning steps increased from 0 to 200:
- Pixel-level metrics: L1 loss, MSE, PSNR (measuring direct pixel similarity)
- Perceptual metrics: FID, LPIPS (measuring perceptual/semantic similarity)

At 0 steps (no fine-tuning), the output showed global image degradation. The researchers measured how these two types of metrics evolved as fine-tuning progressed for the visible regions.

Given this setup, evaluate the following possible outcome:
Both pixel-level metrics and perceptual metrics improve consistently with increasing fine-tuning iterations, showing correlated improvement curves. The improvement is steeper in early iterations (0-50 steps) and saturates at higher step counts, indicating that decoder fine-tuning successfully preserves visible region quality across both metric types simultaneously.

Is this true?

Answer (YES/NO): NO